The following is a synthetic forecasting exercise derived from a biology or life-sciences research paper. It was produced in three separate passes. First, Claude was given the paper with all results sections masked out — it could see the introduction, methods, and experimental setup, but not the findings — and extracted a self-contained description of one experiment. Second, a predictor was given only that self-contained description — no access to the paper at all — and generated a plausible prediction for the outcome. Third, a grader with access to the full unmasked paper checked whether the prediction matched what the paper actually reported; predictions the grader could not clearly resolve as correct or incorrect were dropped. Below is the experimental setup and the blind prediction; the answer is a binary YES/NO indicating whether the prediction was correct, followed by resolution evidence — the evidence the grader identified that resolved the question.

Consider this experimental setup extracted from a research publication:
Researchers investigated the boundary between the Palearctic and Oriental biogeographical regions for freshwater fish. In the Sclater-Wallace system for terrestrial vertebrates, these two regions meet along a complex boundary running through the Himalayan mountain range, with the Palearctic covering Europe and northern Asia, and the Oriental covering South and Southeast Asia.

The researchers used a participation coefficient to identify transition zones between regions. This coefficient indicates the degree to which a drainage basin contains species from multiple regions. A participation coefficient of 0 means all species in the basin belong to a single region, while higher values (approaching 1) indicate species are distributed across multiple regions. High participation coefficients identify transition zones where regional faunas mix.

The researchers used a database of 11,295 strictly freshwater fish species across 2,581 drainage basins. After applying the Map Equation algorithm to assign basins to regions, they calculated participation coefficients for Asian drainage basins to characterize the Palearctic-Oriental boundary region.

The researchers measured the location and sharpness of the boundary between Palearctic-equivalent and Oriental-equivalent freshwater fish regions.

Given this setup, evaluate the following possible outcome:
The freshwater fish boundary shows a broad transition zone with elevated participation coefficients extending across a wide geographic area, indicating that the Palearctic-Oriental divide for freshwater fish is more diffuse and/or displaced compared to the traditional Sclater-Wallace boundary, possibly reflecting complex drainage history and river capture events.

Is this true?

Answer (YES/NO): YES